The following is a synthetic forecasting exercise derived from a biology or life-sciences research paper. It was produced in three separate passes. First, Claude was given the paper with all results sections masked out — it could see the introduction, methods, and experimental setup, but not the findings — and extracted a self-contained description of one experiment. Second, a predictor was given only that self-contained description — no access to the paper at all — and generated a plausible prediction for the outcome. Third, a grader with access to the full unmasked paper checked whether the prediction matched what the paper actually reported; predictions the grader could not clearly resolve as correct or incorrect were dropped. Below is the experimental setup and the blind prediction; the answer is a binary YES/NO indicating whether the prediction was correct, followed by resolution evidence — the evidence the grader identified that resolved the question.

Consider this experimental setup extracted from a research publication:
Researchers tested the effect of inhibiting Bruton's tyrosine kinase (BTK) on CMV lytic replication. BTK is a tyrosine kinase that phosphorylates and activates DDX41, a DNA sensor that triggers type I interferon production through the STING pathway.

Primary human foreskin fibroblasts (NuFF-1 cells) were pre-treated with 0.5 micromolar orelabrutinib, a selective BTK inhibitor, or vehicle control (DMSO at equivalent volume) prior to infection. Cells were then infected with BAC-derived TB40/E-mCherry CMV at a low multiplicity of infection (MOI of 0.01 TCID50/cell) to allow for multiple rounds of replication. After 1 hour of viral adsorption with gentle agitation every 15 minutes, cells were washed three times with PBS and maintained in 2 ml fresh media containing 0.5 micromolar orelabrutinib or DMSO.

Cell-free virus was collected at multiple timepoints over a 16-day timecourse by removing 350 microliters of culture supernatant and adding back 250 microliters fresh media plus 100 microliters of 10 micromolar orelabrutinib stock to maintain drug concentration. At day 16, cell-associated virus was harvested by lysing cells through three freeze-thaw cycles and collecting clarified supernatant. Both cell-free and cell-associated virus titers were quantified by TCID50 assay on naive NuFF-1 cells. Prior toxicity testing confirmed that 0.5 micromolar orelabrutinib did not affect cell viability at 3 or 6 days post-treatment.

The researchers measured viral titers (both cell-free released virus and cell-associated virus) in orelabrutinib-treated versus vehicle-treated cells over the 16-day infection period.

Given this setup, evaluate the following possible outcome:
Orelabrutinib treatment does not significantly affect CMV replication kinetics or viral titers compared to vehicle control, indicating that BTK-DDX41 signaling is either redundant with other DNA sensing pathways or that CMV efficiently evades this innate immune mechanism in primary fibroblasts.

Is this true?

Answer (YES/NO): NO